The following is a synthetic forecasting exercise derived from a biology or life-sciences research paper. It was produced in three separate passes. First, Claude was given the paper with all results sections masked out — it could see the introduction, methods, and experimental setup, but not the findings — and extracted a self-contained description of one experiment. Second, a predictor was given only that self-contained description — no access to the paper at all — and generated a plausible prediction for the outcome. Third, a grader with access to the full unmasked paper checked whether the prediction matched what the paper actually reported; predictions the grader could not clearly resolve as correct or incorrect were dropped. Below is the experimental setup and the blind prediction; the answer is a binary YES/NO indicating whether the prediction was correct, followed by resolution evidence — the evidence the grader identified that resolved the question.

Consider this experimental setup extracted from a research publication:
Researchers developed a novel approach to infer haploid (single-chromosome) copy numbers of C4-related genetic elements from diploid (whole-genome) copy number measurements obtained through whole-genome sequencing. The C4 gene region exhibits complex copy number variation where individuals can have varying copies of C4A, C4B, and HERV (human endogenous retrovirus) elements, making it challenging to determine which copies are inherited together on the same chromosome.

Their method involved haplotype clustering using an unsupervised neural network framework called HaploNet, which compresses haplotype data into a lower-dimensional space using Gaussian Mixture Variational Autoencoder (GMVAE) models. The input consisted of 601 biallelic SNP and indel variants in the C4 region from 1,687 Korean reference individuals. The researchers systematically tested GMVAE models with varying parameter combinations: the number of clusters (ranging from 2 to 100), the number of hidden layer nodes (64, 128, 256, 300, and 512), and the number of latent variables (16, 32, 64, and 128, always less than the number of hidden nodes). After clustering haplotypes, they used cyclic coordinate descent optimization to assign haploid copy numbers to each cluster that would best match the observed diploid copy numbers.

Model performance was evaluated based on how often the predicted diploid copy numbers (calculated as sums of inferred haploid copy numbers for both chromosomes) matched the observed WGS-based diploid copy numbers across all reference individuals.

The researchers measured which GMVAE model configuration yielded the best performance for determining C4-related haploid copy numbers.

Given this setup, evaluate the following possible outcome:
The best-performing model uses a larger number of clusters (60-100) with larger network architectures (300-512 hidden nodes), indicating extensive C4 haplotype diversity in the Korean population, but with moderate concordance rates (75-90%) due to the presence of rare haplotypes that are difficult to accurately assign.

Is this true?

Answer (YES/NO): NO